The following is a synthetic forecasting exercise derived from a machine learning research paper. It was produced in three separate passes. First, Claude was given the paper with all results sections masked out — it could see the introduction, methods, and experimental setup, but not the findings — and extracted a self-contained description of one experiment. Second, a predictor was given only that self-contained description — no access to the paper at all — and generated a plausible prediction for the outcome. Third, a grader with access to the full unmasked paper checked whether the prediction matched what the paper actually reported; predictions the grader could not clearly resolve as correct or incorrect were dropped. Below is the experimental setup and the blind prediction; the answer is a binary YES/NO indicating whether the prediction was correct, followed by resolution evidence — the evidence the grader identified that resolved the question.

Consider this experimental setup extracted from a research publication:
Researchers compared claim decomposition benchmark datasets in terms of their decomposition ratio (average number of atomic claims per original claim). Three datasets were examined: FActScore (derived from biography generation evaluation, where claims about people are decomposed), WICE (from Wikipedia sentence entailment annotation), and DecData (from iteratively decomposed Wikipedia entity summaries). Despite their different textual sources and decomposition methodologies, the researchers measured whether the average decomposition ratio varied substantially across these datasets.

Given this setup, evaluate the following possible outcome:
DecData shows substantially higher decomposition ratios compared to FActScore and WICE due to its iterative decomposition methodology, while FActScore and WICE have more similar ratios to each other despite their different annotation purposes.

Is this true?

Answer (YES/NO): NO